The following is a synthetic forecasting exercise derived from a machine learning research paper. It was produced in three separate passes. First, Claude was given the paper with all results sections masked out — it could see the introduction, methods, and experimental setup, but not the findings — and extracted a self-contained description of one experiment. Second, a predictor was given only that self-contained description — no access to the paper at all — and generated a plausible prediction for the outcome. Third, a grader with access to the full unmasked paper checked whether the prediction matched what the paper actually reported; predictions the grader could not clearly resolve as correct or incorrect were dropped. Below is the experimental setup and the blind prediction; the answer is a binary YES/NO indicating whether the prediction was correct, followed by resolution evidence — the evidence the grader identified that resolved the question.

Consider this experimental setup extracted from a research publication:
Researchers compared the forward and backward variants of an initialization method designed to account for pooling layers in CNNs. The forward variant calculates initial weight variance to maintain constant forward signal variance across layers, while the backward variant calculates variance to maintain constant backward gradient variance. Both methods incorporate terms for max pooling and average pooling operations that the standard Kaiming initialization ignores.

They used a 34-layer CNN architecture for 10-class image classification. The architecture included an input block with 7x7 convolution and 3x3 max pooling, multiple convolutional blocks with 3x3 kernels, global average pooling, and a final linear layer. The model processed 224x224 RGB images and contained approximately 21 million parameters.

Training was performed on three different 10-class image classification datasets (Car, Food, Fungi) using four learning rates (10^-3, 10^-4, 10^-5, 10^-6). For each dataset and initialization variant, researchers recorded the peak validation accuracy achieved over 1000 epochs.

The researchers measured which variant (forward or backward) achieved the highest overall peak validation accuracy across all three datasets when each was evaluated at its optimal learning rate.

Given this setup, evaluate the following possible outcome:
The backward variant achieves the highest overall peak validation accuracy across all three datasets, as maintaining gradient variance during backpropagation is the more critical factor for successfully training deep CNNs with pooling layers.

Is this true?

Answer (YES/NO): YES